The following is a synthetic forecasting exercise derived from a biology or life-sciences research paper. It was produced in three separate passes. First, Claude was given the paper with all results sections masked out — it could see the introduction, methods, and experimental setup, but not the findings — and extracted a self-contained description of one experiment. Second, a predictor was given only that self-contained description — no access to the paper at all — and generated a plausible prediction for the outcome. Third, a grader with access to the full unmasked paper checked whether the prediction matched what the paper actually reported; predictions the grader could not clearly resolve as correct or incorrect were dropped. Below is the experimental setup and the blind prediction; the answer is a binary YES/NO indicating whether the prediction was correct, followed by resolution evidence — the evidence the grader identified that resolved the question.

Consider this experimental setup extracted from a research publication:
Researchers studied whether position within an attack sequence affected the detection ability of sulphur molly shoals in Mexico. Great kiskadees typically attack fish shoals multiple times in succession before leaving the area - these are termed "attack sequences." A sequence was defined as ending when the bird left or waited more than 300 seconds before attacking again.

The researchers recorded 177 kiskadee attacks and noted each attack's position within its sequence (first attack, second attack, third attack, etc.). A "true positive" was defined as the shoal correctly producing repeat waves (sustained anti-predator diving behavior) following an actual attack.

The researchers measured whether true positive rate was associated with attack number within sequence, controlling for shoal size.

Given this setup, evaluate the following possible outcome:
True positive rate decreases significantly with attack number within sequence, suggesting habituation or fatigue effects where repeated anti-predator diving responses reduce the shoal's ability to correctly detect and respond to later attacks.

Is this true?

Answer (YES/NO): NO